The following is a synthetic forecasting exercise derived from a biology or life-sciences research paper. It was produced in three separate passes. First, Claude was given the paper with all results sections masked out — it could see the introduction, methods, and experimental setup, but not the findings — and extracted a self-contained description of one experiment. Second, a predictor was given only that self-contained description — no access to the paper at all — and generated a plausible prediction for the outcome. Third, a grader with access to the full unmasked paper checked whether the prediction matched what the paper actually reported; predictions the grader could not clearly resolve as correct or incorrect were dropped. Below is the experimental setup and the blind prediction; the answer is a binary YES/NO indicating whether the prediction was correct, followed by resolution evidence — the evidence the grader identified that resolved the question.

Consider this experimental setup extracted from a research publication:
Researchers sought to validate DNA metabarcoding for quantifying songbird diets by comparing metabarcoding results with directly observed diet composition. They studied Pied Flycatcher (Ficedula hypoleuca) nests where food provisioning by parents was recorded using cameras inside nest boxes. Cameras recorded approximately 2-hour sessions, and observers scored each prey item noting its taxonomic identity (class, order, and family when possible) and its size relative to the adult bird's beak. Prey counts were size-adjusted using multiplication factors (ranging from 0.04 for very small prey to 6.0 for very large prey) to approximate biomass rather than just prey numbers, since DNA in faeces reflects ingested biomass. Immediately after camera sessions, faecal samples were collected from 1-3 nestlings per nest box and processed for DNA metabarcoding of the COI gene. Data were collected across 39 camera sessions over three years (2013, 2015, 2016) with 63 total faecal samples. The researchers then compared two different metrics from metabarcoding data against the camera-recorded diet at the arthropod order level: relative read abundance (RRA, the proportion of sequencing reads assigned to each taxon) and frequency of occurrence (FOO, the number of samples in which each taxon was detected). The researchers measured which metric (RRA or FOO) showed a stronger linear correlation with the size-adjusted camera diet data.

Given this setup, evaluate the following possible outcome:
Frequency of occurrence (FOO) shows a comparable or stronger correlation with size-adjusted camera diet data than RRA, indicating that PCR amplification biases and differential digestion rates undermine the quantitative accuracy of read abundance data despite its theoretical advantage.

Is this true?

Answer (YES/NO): NO